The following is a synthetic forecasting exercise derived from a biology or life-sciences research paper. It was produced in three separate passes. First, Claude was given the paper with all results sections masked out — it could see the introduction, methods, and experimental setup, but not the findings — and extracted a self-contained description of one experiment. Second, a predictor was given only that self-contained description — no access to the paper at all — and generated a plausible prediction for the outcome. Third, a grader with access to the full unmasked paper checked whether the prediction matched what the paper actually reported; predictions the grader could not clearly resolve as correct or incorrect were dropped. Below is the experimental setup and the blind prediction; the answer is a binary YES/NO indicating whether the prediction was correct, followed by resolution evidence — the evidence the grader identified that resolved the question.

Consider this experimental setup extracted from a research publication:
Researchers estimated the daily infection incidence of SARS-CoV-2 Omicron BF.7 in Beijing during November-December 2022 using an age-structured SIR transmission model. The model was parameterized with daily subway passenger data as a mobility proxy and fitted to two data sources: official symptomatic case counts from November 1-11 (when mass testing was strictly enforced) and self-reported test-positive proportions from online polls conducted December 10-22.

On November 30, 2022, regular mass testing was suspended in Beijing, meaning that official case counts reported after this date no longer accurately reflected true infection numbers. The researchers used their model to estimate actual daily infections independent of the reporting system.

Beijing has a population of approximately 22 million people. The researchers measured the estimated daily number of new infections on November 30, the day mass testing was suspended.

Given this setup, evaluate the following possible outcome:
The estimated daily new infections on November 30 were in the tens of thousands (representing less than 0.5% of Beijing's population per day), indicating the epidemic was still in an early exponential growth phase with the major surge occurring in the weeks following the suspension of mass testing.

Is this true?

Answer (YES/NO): YES